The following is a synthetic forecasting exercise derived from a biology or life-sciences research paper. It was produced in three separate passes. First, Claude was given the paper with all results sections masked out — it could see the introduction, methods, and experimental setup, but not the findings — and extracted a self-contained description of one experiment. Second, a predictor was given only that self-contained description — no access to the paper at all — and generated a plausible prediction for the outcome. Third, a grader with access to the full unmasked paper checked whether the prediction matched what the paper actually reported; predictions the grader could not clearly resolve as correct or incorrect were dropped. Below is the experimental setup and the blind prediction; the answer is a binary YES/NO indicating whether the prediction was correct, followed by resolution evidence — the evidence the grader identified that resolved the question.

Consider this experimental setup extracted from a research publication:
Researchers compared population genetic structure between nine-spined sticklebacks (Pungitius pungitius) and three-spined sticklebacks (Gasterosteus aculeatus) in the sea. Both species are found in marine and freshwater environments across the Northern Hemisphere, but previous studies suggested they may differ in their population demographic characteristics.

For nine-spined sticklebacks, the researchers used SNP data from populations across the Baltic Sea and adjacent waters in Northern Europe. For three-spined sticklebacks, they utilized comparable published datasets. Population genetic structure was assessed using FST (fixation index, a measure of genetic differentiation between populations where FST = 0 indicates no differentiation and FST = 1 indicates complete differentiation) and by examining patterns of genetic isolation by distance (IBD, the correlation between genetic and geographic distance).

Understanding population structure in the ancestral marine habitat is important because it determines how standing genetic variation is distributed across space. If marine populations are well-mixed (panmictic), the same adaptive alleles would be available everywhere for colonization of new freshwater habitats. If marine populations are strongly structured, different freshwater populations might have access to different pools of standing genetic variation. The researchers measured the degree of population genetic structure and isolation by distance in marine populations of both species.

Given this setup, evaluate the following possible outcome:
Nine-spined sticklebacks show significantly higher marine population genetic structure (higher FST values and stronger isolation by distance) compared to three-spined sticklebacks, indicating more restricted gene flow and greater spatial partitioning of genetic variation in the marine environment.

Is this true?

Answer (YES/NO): YES